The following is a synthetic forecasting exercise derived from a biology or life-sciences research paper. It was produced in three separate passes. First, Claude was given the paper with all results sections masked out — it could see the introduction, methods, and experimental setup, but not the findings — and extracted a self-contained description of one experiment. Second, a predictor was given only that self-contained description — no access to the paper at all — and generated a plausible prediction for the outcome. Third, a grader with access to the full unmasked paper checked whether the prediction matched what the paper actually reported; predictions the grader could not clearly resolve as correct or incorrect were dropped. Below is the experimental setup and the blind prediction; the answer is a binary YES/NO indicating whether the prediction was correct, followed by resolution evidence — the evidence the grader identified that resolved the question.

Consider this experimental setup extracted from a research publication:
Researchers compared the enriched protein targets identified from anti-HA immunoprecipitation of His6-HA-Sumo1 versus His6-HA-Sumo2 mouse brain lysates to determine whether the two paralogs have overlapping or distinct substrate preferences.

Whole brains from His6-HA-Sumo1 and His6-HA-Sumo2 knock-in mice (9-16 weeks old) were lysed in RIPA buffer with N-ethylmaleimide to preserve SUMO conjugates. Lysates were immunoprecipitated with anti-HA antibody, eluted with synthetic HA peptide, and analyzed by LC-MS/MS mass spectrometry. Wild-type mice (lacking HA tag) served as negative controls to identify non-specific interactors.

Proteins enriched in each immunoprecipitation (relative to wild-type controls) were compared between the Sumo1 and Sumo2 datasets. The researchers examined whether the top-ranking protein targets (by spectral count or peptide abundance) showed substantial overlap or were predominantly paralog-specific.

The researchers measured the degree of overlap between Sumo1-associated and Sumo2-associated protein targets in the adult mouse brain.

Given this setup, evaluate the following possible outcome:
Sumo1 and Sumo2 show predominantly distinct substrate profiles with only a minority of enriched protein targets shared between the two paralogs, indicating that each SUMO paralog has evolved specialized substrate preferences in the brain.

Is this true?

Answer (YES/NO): YES